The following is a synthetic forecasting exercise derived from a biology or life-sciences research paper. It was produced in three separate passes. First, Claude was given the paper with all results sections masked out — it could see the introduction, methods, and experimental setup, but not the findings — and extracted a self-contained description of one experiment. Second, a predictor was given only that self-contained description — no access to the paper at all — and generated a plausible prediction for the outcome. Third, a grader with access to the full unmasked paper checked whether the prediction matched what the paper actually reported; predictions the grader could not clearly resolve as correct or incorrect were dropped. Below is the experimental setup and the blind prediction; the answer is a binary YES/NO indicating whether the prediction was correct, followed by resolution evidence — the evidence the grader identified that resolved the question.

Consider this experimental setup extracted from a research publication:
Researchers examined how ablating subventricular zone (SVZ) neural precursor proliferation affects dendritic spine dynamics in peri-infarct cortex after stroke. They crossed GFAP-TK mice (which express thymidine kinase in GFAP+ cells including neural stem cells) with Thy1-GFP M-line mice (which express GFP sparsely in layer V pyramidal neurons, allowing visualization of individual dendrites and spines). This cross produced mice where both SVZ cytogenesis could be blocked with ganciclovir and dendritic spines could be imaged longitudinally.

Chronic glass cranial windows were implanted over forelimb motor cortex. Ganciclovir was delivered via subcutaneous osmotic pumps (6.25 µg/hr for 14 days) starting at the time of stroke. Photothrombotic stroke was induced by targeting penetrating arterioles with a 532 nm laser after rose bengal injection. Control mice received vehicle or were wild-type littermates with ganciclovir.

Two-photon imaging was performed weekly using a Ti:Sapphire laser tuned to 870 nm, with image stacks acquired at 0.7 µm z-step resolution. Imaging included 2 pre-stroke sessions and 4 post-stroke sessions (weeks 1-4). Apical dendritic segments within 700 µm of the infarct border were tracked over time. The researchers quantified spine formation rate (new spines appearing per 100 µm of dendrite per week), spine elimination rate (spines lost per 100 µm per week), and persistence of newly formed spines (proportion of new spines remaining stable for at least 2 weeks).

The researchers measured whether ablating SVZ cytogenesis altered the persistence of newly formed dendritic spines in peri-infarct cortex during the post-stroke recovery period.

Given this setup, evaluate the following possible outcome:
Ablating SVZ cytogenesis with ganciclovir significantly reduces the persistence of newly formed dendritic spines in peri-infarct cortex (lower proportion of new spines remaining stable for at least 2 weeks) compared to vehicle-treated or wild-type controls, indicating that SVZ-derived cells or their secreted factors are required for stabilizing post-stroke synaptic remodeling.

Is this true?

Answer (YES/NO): YES